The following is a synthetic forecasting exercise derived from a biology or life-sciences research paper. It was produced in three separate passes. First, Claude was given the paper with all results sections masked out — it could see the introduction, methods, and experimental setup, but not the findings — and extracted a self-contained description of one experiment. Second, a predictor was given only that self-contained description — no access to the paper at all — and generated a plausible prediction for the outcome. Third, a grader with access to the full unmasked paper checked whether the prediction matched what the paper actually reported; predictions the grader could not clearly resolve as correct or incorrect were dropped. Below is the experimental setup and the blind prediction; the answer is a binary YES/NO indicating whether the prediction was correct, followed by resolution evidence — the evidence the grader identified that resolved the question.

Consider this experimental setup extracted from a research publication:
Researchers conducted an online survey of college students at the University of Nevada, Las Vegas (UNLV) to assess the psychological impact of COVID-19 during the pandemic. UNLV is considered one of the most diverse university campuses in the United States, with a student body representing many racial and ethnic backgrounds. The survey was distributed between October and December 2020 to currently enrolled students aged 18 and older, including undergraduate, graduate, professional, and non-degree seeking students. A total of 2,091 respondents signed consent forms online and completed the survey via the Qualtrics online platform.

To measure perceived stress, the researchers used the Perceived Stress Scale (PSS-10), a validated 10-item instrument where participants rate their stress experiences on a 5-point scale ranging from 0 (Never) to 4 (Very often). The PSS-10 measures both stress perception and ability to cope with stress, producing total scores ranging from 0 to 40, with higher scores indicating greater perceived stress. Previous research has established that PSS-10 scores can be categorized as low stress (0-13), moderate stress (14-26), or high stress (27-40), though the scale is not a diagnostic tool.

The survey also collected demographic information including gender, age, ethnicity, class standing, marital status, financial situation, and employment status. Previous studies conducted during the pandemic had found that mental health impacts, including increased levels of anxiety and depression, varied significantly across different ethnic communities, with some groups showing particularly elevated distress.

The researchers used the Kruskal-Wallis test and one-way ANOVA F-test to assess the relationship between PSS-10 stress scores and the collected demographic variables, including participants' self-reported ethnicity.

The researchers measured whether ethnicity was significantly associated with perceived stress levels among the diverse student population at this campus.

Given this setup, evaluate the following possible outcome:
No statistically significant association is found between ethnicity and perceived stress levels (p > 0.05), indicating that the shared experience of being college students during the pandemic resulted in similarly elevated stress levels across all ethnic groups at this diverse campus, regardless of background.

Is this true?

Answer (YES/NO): YES